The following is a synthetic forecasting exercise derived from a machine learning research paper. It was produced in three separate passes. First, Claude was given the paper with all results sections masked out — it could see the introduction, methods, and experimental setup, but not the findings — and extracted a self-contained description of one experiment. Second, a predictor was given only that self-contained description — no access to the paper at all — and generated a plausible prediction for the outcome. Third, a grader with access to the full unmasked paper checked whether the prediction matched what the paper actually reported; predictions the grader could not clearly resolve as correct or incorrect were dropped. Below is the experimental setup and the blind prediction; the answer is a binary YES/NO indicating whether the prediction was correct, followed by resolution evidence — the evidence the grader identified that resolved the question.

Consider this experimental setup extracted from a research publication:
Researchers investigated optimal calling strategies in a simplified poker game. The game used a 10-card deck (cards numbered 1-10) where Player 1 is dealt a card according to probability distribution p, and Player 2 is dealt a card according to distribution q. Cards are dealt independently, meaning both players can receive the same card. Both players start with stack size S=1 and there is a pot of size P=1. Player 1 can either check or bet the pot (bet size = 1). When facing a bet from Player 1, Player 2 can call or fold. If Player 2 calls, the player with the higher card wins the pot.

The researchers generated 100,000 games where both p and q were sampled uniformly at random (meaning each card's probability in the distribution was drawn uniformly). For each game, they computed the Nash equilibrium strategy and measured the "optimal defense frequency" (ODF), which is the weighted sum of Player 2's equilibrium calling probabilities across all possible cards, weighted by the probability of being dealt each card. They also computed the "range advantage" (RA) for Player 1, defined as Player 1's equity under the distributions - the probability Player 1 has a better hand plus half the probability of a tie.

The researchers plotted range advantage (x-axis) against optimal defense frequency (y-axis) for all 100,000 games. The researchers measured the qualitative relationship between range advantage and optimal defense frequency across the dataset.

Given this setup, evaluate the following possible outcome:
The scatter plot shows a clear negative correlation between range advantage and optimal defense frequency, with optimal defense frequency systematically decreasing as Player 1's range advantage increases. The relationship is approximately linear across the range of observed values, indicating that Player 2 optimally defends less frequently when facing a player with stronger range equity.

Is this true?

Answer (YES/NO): NO